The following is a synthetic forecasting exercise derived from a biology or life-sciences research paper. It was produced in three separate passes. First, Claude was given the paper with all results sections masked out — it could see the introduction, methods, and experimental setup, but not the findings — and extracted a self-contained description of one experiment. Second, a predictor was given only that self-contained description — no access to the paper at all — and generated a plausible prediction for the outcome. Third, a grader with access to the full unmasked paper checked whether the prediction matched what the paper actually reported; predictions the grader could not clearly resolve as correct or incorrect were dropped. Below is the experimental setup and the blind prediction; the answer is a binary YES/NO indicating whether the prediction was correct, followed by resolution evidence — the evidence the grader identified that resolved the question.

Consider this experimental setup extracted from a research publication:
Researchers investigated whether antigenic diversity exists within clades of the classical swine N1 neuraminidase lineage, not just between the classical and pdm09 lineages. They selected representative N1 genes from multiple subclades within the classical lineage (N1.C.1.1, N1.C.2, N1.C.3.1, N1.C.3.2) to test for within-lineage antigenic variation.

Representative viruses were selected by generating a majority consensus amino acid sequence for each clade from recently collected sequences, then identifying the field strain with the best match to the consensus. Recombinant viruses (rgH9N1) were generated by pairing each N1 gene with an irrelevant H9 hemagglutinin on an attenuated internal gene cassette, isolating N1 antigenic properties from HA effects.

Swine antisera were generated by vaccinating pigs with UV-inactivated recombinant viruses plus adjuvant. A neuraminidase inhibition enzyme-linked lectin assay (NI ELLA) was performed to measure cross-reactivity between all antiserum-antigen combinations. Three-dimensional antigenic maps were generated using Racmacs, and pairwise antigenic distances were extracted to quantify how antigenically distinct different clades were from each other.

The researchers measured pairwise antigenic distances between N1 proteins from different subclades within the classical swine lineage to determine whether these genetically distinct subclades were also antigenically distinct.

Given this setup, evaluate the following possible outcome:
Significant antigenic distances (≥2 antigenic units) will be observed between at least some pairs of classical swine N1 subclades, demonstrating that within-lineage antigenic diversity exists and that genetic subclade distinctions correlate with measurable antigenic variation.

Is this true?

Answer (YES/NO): YES